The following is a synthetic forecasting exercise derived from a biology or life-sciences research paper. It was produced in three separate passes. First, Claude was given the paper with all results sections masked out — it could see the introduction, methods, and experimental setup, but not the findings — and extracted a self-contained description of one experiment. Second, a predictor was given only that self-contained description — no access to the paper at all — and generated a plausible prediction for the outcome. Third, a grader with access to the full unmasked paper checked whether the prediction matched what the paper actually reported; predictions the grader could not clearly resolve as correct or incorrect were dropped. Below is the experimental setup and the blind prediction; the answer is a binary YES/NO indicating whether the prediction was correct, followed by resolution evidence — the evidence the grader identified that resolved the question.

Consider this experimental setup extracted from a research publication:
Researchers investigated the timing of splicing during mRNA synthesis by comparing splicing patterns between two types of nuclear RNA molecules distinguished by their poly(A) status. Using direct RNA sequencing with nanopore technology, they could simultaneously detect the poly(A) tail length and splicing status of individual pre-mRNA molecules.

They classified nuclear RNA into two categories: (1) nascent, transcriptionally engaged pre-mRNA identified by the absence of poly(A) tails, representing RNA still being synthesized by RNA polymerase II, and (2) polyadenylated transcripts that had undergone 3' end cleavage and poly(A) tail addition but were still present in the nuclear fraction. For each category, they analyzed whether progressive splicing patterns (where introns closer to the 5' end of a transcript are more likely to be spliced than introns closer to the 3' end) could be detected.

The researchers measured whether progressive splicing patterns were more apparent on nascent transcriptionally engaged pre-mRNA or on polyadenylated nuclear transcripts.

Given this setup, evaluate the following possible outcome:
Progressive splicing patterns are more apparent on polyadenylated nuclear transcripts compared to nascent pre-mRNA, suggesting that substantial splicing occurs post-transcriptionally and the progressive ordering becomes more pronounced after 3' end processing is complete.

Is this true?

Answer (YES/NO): YES